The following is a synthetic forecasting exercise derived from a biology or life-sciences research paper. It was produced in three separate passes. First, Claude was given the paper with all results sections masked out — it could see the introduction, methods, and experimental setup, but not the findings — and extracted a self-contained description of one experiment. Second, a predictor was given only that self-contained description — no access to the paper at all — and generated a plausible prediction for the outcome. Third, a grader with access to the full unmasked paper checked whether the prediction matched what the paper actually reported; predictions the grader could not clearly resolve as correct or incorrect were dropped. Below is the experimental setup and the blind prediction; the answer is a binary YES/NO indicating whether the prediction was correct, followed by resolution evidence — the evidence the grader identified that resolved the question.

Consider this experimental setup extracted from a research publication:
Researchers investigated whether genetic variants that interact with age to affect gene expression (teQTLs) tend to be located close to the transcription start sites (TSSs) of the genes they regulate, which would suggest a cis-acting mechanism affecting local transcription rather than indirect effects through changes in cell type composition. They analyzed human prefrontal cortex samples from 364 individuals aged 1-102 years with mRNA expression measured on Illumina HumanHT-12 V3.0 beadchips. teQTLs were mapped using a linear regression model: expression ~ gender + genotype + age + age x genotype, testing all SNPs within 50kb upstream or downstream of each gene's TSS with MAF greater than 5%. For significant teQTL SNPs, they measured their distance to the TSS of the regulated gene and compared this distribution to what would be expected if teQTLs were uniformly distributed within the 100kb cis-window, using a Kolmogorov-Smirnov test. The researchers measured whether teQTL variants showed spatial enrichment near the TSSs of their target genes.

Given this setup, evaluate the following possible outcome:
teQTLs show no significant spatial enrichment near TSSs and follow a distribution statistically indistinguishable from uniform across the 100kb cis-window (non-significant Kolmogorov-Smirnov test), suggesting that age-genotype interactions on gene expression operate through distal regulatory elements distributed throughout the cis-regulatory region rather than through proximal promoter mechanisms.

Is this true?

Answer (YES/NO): NO